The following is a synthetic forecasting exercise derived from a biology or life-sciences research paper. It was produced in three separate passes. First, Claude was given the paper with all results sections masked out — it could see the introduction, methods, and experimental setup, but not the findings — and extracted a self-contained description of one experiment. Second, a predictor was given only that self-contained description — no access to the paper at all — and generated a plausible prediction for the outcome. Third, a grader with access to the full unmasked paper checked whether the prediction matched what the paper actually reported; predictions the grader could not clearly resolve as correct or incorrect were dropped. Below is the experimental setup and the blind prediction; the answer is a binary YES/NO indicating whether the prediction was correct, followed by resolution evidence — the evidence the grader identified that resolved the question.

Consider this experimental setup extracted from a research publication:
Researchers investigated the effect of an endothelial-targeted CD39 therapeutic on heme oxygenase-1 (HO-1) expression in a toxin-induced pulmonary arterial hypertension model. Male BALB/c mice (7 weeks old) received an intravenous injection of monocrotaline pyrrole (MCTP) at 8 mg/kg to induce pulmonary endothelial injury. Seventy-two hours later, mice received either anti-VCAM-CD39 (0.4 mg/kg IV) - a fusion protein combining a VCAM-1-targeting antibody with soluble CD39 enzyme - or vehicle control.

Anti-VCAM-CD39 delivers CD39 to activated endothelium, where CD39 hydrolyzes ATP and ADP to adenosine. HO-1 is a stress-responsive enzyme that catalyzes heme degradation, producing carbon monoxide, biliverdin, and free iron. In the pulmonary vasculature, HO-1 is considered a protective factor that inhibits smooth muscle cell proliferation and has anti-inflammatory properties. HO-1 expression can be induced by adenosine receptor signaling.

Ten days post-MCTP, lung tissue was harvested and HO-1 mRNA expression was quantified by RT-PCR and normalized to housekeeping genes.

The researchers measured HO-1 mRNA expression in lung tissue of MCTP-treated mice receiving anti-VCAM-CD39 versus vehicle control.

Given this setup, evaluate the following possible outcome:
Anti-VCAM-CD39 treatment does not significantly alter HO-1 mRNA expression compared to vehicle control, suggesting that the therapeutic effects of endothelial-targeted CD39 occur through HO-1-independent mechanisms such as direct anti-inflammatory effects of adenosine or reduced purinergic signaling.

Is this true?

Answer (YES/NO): NO